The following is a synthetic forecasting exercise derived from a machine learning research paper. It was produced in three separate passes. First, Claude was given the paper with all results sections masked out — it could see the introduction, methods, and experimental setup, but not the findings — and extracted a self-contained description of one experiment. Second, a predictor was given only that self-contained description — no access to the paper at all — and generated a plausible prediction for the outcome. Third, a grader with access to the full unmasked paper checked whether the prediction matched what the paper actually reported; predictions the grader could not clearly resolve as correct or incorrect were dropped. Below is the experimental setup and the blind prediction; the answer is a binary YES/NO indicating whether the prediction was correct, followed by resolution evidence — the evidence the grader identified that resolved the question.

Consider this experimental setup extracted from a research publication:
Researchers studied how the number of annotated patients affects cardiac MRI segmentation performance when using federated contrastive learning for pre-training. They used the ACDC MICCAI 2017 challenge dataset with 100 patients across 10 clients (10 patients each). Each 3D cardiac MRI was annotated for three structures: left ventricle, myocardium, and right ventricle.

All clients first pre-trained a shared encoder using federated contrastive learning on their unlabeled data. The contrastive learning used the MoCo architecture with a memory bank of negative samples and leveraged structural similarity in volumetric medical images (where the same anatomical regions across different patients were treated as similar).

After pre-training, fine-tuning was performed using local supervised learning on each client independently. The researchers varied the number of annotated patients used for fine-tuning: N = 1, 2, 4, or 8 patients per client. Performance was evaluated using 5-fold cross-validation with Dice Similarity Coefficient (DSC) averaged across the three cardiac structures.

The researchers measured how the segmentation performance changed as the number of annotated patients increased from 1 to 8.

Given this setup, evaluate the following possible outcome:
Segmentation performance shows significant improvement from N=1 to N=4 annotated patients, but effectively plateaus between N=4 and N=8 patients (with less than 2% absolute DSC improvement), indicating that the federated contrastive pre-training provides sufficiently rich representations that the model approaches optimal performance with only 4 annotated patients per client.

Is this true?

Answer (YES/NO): NO